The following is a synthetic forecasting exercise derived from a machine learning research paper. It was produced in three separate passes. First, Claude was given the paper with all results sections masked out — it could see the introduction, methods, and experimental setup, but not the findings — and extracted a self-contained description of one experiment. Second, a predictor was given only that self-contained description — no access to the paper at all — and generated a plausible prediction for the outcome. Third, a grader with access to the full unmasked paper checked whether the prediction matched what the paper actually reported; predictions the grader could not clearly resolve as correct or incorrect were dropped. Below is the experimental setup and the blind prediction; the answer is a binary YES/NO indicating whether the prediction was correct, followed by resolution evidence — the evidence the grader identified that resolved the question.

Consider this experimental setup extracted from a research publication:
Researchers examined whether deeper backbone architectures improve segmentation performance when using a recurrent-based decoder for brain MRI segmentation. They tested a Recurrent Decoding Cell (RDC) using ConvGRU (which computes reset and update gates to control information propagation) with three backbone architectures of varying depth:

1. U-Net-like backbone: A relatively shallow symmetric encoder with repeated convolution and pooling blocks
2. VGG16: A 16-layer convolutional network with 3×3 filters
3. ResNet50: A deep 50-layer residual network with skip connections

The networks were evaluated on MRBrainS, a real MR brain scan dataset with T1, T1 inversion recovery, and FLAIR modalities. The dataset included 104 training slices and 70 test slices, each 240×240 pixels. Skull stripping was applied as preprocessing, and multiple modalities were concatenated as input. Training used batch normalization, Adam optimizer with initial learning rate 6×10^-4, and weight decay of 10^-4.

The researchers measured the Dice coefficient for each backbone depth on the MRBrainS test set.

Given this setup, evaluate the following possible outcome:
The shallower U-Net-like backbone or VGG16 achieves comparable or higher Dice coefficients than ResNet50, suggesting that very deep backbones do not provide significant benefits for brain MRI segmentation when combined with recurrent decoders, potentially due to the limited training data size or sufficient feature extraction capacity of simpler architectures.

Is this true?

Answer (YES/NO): YES